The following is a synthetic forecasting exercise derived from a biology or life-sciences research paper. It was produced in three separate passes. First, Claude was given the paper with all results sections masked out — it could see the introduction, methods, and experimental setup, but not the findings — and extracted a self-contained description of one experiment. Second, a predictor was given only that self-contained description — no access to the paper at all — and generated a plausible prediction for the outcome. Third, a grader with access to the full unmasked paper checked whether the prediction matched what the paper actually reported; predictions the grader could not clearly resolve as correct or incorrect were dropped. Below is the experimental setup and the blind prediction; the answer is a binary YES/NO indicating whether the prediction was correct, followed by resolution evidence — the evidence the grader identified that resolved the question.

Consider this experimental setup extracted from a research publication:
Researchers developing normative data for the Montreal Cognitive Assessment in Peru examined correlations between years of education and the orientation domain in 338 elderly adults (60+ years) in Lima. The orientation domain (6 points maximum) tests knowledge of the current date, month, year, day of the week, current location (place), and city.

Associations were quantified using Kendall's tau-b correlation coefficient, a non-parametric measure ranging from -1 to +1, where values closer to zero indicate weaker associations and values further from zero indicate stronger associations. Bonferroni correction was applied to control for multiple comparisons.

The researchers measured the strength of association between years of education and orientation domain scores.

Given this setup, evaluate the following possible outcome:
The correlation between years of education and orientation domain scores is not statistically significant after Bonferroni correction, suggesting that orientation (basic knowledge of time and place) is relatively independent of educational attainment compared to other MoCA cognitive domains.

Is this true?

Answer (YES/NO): NO